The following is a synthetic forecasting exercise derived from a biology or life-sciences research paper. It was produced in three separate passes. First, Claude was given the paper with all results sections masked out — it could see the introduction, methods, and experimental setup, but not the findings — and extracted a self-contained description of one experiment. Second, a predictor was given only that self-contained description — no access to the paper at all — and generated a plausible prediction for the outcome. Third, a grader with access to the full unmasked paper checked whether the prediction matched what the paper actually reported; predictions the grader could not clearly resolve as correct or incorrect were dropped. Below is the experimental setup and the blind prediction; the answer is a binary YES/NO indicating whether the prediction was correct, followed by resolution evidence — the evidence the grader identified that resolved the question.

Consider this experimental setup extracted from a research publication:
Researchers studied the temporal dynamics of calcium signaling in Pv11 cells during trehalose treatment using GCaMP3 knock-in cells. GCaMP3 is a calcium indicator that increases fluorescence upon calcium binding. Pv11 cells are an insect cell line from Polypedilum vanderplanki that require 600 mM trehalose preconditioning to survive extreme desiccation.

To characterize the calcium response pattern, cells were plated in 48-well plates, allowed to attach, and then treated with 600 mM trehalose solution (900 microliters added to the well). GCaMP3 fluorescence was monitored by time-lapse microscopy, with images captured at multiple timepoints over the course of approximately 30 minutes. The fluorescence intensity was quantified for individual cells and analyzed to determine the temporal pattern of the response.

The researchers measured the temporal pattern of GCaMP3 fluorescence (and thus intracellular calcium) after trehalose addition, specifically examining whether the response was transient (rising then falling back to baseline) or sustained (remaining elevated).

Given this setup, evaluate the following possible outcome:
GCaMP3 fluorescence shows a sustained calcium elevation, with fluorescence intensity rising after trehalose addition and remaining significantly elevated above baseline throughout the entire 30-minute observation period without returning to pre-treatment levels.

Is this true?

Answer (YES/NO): NO